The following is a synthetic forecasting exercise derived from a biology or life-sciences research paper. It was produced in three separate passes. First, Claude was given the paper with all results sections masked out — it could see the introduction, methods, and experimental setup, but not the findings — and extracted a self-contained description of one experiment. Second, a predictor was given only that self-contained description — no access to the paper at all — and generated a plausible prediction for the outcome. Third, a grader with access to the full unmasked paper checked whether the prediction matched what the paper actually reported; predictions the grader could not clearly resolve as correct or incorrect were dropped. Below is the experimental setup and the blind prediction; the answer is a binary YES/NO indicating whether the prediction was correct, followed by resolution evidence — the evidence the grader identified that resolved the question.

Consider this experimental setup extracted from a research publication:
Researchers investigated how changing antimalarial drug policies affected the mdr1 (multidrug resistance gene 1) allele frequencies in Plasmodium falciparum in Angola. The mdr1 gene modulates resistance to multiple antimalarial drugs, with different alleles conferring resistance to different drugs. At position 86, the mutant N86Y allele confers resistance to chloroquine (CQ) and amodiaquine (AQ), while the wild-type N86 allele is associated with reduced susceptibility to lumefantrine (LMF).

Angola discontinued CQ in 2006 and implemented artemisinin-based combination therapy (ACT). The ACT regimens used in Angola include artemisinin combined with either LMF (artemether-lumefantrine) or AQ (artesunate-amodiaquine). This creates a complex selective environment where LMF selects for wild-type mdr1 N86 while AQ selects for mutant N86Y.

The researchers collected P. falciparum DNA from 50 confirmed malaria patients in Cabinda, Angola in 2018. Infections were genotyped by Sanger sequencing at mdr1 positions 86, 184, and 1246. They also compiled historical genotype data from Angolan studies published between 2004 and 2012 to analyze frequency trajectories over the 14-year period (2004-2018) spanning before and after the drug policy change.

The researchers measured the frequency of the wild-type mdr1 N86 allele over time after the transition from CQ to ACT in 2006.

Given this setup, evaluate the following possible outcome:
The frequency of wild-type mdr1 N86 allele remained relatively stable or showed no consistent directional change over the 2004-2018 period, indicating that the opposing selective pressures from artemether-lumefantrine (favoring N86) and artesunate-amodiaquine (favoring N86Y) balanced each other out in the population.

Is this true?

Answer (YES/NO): NO